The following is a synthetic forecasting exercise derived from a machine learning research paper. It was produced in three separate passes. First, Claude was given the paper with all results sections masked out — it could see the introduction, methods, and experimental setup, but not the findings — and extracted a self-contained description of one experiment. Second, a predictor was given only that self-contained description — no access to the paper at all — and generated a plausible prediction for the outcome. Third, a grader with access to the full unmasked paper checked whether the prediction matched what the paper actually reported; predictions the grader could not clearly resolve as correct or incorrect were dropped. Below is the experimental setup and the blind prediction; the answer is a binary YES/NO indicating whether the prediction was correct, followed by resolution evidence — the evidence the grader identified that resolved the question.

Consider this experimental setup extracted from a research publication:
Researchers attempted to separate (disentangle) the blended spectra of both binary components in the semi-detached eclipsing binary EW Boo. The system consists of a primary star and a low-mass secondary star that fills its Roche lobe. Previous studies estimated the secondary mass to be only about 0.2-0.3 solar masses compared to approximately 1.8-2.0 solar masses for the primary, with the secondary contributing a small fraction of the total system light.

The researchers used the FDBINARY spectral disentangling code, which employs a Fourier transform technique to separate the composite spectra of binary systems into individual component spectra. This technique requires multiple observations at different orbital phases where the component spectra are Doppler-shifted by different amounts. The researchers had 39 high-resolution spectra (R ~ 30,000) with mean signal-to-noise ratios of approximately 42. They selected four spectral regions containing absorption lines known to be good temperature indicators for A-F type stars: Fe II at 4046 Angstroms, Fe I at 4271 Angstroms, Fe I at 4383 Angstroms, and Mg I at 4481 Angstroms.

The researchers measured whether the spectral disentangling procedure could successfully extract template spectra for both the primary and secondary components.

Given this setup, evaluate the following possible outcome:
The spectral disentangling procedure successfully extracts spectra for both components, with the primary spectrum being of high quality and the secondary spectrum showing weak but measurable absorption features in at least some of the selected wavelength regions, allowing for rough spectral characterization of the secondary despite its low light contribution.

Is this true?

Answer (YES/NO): NO